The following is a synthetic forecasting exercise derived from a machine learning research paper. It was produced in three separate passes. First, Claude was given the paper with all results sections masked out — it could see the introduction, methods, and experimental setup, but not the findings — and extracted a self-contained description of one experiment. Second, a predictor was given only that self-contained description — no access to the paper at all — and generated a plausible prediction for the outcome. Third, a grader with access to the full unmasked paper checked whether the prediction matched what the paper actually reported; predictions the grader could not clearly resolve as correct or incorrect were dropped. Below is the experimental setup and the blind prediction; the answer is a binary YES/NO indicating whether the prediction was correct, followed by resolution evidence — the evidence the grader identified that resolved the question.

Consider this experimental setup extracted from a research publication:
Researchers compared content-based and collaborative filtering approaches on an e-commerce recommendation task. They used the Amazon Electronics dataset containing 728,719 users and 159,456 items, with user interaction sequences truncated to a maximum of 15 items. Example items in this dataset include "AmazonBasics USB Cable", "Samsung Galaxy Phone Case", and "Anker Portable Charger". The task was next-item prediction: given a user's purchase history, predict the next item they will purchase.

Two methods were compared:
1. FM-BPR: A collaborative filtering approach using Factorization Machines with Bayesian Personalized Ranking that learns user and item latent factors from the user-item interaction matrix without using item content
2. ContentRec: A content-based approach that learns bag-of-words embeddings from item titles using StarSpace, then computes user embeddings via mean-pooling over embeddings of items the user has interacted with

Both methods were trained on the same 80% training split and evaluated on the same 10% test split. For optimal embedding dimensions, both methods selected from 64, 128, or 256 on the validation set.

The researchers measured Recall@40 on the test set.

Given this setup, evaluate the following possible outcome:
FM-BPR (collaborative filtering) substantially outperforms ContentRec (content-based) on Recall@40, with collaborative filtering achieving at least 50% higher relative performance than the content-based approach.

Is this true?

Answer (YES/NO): NO